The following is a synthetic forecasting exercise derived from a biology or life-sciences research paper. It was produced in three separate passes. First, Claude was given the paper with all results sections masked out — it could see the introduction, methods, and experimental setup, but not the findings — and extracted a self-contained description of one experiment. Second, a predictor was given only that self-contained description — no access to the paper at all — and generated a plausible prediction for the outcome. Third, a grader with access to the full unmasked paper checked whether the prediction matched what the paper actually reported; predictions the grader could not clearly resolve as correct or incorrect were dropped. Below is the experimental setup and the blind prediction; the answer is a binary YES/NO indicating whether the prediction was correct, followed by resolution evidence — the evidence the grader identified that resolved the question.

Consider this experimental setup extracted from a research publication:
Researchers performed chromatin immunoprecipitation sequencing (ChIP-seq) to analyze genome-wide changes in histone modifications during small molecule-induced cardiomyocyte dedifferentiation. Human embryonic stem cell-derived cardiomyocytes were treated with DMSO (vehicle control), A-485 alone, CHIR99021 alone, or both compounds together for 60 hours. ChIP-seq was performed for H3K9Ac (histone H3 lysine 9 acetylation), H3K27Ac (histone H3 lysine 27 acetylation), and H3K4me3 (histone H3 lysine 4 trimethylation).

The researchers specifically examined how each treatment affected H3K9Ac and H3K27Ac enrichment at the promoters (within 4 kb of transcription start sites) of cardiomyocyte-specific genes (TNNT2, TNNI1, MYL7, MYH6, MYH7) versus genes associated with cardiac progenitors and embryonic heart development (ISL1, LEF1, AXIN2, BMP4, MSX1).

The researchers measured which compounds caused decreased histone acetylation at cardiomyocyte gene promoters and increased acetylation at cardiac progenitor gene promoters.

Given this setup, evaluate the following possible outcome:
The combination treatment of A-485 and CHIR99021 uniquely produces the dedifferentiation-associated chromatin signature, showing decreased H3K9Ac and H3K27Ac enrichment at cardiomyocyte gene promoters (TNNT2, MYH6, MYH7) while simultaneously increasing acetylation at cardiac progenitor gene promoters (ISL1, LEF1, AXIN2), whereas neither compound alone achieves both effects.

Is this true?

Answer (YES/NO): NO